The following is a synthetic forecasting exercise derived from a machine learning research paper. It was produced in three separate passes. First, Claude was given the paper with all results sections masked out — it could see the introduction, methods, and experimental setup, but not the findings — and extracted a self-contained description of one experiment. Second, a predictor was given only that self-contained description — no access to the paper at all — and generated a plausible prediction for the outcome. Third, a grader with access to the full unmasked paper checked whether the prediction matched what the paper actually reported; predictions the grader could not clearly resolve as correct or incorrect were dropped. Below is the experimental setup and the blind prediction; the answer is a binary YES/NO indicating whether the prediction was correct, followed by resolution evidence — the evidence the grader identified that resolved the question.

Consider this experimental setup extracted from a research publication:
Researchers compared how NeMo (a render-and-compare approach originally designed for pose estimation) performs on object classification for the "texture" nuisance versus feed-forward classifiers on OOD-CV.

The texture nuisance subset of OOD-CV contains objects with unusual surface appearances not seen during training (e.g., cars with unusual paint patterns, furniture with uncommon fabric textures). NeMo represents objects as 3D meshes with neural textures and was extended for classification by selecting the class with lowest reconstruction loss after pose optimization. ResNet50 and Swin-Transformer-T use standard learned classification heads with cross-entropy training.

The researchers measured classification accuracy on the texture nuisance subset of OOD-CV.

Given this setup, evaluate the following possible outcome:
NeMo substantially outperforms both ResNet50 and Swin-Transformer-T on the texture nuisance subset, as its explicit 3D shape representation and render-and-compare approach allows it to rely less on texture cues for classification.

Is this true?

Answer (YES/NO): NO